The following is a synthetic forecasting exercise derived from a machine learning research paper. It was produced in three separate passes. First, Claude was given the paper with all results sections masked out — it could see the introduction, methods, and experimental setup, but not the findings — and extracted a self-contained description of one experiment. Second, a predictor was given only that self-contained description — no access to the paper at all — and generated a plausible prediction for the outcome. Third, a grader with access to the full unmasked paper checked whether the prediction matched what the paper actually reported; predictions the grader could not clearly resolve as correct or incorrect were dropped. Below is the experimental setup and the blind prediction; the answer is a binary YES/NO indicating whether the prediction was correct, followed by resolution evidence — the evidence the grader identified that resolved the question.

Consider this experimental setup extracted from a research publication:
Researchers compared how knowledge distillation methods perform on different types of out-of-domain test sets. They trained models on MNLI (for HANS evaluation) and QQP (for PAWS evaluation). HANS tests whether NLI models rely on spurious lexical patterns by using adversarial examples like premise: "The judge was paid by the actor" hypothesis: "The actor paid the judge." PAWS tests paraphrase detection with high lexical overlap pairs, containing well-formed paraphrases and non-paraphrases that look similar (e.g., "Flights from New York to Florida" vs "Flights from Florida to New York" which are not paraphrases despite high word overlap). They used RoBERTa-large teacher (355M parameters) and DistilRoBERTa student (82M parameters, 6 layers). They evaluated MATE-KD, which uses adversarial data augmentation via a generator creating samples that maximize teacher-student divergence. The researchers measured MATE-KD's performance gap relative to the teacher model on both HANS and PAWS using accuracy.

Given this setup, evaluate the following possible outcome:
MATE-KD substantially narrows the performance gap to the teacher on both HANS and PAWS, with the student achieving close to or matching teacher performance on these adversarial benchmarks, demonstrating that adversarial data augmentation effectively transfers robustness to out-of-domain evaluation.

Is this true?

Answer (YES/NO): NO